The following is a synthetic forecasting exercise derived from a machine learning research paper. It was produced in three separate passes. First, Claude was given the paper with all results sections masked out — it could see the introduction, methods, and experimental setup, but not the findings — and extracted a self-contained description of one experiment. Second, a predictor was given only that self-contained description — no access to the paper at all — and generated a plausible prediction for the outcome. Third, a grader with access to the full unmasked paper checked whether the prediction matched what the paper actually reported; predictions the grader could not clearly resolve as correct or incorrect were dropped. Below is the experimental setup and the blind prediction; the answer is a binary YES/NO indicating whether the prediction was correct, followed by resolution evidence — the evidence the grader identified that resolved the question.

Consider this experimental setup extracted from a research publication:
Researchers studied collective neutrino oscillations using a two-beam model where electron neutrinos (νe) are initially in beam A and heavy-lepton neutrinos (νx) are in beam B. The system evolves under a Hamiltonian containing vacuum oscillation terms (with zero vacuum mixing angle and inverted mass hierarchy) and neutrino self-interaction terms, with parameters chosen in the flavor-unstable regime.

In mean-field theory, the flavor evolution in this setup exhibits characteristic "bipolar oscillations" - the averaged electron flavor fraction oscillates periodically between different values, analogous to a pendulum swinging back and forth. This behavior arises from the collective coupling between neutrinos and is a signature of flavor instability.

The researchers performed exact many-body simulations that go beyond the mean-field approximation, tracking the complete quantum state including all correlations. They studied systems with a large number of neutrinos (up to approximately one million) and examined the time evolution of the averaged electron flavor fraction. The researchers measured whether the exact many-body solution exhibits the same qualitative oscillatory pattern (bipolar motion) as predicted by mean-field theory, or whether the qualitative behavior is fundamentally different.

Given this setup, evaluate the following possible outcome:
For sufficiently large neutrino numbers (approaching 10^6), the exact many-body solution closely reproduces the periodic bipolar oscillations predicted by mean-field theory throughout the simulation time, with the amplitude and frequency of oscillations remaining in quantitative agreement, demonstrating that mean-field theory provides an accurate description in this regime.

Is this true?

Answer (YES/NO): NO